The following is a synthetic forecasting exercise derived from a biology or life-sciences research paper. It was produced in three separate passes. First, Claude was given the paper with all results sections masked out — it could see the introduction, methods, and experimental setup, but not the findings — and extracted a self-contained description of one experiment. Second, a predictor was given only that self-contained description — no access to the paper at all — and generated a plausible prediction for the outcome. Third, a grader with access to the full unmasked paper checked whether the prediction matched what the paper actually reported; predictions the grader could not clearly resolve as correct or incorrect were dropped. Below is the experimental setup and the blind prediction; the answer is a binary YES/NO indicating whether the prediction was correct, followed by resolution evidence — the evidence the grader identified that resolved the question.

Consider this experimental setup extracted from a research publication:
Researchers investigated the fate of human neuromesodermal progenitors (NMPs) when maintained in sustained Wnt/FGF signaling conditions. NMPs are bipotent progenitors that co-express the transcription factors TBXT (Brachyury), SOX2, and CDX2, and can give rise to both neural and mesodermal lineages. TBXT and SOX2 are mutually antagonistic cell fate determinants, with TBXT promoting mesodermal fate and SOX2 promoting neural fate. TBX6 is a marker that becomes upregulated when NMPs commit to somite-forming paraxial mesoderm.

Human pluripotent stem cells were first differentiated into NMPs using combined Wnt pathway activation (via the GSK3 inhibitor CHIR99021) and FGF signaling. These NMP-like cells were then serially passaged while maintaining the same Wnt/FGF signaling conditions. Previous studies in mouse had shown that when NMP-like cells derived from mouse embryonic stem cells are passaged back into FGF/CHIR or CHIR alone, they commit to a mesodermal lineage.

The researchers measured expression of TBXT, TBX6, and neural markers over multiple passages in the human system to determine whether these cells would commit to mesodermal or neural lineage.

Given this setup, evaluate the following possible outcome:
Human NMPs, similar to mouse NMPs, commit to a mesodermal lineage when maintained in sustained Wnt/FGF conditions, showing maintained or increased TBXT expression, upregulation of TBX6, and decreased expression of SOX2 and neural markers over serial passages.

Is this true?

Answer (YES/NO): NO